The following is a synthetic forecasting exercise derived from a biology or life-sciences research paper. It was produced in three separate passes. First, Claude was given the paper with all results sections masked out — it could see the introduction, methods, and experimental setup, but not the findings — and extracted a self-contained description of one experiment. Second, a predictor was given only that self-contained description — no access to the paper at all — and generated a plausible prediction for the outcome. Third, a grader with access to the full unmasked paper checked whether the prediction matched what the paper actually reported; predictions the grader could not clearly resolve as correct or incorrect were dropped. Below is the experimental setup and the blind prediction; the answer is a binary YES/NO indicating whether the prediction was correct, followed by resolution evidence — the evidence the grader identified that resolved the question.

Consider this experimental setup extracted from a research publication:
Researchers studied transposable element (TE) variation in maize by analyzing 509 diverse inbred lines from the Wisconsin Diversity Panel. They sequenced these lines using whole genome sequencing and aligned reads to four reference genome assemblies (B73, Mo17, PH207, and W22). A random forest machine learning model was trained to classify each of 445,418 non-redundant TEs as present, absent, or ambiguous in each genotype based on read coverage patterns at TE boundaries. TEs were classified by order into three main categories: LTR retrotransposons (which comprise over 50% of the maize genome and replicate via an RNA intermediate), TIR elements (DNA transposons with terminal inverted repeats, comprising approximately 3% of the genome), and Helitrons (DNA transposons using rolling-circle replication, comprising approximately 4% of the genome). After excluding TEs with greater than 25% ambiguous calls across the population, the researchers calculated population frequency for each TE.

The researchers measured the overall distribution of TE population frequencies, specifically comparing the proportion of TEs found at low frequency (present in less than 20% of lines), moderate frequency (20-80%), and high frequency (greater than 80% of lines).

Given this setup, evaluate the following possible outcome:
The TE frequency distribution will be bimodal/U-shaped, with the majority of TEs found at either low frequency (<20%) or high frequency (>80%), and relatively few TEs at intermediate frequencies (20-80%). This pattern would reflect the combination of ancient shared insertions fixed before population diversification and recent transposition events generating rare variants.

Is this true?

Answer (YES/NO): NO